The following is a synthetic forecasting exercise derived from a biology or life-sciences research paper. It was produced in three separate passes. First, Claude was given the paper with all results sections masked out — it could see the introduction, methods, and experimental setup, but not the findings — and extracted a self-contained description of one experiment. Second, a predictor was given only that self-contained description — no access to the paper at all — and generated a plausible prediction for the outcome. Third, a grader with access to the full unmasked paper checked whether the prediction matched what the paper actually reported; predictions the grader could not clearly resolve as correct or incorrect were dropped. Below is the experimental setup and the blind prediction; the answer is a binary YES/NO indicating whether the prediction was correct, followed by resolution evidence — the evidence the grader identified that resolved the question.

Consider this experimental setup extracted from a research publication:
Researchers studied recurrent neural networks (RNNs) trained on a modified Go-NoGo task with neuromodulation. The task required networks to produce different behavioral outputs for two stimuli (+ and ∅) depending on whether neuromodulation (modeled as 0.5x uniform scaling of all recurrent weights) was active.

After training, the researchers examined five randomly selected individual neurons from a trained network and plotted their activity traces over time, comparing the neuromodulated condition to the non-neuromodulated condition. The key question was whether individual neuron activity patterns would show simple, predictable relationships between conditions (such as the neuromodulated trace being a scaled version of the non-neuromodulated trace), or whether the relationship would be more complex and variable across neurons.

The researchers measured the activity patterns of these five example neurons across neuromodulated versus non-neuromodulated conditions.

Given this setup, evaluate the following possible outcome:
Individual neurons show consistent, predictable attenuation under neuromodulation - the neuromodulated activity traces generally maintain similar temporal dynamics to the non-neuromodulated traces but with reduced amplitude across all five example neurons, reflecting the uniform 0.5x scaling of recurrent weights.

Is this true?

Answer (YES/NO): NO